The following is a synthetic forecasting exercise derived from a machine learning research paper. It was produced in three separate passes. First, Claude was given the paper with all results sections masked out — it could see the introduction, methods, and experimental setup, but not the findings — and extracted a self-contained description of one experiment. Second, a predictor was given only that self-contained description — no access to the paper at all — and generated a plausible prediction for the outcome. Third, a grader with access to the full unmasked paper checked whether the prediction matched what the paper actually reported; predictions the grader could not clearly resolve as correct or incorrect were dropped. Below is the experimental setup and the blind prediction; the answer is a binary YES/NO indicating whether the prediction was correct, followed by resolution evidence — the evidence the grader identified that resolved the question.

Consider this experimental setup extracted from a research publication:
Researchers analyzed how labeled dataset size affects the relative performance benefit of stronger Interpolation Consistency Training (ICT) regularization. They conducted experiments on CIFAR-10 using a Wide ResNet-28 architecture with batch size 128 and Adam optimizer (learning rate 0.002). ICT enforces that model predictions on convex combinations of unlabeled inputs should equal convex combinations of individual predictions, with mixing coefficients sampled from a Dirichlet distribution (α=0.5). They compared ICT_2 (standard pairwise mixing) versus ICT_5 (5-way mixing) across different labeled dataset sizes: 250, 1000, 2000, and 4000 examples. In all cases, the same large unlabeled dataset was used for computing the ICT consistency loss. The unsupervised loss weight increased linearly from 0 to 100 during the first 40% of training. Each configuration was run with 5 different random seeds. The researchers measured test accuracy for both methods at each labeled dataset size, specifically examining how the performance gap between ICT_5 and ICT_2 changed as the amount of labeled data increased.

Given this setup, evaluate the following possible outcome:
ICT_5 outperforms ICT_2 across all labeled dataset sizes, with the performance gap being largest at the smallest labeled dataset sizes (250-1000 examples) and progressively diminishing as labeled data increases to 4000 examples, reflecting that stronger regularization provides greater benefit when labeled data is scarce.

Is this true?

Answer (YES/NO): YES